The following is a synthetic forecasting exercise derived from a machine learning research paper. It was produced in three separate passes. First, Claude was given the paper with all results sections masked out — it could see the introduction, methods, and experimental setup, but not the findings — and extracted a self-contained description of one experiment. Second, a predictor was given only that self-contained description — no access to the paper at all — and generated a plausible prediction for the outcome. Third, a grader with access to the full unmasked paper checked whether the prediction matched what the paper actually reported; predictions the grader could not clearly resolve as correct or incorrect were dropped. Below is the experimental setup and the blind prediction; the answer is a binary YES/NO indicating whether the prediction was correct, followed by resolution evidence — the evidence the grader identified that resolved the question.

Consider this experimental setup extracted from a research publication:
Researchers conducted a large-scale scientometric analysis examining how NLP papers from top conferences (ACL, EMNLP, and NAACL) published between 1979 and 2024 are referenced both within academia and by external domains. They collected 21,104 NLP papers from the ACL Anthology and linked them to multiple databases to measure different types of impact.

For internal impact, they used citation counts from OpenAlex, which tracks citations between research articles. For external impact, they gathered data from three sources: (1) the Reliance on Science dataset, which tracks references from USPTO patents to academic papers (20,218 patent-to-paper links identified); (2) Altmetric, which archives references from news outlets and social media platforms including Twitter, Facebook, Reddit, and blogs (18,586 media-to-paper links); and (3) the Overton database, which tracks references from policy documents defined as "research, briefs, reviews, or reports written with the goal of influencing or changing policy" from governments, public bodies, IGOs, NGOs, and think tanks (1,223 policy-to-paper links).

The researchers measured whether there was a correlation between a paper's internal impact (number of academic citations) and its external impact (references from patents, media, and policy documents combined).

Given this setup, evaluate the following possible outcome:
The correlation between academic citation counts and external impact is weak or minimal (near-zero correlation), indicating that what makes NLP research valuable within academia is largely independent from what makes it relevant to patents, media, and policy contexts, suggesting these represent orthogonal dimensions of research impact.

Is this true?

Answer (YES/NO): NO